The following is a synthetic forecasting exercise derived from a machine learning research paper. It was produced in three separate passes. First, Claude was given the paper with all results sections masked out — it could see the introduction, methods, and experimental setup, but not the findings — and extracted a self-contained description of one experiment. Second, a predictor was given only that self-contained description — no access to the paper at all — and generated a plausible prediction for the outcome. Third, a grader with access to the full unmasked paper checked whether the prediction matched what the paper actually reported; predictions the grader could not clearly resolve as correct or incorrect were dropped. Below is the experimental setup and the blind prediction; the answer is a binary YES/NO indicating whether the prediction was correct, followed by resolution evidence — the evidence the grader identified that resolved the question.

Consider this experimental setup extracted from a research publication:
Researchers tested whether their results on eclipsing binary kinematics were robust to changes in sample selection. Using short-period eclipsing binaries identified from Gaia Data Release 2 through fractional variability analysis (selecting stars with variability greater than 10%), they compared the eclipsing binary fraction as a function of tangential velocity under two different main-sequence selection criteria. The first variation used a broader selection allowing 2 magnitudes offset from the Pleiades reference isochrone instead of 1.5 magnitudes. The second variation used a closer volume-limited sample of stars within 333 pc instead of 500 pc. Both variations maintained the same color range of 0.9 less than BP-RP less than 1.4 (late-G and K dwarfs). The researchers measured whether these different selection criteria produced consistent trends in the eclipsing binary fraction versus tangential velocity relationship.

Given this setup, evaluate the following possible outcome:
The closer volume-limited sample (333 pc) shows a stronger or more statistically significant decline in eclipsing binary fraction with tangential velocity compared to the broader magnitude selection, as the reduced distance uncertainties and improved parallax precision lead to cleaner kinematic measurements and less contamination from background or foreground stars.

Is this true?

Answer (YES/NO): NO